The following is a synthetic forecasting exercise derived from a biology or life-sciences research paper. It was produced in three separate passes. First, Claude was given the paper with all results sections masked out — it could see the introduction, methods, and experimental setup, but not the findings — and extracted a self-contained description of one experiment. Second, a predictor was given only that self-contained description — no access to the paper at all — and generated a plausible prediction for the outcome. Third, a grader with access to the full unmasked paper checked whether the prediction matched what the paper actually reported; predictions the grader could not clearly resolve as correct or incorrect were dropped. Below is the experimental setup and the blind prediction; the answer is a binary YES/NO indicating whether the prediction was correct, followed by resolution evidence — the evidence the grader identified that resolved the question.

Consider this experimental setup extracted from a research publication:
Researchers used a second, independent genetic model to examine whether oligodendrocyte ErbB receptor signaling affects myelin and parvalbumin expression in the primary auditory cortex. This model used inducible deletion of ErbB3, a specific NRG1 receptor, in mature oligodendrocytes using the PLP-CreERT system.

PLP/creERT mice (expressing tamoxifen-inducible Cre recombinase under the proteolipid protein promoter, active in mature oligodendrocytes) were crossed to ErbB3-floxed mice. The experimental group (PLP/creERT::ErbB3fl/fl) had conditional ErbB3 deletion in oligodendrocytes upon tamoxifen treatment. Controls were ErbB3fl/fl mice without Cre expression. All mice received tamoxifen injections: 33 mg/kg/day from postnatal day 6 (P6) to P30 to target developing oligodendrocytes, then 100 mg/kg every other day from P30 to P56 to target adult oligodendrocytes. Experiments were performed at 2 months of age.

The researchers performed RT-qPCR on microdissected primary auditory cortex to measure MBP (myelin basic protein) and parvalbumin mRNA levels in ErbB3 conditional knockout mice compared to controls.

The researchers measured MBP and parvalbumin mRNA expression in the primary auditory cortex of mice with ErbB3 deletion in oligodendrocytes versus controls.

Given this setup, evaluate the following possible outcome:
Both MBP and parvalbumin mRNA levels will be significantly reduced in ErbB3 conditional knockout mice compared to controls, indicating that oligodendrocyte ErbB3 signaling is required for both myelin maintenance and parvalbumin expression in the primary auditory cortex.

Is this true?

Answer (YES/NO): YES